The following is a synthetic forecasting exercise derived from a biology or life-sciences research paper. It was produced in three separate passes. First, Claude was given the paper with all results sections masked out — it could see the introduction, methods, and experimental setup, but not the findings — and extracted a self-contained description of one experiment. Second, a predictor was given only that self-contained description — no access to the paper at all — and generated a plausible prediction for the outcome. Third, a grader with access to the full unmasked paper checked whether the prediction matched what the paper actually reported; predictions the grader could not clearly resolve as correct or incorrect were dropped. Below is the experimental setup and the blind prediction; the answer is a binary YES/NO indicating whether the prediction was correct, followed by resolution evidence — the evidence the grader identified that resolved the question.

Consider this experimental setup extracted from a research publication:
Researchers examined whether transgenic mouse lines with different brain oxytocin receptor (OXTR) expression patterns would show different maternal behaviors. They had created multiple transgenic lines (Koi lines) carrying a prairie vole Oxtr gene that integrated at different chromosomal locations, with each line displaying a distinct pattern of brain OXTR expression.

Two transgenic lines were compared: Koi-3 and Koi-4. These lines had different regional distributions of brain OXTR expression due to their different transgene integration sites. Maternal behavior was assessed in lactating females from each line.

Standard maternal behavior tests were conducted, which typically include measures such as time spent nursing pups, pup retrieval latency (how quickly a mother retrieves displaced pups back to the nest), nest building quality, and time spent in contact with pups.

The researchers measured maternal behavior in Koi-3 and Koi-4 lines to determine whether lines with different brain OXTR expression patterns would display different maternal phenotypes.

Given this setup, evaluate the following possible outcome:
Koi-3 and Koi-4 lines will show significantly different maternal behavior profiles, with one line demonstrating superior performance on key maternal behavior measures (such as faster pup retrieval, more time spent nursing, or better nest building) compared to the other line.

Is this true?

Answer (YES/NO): YES